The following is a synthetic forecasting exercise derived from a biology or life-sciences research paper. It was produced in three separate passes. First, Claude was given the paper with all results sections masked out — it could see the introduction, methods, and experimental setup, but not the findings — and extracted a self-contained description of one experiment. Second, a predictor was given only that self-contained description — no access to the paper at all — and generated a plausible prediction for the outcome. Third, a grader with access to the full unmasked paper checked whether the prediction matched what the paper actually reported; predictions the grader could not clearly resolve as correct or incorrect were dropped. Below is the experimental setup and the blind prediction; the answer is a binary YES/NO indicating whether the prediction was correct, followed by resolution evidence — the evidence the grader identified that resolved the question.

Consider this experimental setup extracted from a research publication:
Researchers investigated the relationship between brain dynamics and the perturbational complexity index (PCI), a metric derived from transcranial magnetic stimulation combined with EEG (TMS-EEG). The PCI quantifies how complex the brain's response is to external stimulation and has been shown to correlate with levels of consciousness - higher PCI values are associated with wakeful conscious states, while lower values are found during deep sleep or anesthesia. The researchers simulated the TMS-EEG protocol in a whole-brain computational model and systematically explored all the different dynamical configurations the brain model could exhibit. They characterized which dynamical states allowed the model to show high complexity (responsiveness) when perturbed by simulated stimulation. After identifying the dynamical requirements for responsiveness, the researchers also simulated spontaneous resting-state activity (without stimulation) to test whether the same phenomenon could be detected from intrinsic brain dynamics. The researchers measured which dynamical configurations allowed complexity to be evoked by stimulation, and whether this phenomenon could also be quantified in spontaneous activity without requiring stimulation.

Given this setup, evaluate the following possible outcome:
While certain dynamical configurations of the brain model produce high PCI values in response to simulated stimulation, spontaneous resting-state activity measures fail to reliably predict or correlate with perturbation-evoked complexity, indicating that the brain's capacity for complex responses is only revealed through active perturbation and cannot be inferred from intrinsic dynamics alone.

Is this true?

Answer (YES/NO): NO